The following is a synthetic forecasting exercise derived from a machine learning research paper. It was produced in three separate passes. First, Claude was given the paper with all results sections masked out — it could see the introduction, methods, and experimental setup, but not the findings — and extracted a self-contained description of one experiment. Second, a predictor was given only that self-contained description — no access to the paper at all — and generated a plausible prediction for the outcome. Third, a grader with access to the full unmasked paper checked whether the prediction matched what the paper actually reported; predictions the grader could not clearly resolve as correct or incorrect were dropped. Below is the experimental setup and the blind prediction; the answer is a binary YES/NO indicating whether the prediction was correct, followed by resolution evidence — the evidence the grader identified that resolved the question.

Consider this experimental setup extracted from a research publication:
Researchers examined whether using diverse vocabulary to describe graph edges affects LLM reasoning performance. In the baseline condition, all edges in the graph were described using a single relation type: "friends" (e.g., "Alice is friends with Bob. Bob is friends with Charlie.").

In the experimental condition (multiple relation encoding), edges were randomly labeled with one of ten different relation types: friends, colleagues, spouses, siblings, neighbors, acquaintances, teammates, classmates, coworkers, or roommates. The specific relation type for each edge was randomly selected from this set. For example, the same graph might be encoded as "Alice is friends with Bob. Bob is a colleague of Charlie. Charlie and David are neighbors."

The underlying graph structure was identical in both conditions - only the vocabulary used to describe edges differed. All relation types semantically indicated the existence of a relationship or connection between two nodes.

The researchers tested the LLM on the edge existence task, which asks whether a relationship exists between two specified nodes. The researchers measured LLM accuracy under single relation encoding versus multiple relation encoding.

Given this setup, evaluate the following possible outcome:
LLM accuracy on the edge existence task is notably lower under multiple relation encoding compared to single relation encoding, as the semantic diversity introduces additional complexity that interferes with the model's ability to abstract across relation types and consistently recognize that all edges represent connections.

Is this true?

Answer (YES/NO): NO